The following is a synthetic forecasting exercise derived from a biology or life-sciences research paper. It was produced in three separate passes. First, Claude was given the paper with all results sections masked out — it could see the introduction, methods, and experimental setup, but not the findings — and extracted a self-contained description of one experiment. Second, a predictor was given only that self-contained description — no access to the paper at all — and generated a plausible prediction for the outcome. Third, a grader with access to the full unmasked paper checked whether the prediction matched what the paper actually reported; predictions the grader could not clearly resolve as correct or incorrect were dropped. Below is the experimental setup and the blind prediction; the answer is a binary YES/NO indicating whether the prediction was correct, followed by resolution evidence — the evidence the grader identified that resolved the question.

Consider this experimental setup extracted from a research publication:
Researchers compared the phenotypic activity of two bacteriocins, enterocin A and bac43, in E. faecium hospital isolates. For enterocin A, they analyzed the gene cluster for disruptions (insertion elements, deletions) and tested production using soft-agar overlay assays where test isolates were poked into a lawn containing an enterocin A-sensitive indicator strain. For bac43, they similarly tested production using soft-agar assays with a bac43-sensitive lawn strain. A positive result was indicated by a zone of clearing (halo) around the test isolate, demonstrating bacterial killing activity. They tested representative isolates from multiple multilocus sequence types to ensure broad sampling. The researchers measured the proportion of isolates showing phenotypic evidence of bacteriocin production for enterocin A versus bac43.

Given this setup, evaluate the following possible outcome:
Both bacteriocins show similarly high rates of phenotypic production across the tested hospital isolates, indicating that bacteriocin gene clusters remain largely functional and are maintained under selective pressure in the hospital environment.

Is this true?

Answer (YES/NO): NO